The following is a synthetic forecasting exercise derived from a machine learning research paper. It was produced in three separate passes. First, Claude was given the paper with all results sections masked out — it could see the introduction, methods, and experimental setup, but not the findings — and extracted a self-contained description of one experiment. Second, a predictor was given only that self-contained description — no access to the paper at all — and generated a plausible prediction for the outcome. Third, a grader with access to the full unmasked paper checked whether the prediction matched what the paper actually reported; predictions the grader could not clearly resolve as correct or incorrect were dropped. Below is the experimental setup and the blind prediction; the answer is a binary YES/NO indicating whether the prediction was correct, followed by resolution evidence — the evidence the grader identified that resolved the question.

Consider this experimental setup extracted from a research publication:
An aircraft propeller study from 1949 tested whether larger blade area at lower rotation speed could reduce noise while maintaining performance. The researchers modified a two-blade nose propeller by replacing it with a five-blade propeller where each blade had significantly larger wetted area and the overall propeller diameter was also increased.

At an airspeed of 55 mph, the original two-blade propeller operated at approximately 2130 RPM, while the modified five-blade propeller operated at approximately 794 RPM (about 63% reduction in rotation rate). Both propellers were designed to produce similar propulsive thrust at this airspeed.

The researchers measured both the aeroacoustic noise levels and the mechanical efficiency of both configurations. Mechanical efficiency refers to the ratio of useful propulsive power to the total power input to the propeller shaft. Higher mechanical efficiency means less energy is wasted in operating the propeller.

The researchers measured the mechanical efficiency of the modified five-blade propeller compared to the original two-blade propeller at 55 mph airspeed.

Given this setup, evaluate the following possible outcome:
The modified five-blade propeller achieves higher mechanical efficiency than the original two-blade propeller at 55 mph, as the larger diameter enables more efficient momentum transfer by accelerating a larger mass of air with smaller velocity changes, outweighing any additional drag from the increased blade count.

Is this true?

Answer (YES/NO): YES